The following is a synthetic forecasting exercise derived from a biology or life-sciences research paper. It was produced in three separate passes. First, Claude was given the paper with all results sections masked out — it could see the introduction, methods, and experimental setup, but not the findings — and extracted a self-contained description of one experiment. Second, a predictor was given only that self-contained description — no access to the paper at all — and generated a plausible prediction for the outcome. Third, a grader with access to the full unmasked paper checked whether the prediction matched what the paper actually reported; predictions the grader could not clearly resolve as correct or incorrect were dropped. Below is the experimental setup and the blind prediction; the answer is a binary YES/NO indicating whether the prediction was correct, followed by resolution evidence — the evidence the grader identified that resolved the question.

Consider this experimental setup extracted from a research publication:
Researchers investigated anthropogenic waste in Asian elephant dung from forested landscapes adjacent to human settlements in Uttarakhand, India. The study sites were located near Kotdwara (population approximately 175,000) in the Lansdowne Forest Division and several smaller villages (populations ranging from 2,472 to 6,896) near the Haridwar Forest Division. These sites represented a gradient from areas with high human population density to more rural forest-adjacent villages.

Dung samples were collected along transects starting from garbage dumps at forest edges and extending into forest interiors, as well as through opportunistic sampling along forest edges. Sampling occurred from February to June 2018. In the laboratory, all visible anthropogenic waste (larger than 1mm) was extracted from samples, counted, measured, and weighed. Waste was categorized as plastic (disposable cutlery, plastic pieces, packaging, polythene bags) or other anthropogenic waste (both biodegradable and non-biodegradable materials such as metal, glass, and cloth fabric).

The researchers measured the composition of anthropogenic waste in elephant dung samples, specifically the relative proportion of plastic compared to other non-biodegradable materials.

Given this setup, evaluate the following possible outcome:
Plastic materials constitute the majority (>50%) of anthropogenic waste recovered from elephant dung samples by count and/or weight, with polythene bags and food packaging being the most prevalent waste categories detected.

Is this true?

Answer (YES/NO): NO